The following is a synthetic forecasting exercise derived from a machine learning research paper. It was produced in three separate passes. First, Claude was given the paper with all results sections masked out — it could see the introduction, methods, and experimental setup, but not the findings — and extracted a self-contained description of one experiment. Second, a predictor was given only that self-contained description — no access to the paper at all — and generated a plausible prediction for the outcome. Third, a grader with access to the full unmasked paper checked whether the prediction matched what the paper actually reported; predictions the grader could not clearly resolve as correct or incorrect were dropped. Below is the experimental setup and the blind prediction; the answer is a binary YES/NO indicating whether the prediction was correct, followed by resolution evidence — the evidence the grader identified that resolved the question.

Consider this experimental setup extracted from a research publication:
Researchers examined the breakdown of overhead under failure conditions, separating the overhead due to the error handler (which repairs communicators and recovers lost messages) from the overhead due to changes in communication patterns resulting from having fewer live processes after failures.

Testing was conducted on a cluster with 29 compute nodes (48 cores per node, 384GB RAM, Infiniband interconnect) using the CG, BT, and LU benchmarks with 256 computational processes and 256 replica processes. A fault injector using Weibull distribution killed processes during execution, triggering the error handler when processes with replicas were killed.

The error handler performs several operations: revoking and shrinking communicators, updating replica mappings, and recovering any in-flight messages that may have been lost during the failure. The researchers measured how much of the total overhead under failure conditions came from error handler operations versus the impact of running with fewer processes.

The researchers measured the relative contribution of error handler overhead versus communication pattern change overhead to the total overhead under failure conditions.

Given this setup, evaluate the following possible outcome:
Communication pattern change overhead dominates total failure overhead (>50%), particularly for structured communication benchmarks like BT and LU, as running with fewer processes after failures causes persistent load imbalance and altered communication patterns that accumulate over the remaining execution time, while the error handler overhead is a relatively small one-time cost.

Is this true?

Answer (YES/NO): NO